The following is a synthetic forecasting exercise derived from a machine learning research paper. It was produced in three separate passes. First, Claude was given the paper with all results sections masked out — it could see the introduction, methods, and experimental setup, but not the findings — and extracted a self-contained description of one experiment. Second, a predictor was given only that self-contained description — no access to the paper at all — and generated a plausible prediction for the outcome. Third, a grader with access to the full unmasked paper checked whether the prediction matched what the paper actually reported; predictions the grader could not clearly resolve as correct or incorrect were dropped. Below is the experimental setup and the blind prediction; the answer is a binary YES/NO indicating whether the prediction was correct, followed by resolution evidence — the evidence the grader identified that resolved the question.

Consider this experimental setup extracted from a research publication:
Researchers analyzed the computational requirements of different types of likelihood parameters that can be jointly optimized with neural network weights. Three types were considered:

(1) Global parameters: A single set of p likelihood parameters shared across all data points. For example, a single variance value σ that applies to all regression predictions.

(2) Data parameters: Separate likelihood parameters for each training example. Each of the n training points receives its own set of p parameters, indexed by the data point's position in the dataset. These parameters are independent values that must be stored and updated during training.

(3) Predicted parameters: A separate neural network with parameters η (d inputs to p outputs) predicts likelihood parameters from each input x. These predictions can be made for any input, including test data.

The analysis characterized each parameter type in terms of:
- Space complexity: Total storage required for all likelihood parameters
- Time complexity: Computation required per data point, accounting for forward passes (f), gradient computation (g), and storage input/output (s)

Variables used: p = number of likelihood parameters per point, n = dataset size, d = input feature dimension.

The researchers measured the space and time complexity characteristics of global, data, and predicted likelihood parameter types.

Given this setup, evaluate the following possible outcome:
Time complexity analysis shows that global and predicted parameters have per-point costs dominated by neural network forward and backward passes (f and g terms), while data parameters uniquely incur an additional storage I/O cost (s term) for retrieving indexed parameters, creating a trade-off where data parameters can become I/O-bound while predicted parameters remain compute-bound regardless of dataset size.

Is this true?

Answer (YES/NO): NO